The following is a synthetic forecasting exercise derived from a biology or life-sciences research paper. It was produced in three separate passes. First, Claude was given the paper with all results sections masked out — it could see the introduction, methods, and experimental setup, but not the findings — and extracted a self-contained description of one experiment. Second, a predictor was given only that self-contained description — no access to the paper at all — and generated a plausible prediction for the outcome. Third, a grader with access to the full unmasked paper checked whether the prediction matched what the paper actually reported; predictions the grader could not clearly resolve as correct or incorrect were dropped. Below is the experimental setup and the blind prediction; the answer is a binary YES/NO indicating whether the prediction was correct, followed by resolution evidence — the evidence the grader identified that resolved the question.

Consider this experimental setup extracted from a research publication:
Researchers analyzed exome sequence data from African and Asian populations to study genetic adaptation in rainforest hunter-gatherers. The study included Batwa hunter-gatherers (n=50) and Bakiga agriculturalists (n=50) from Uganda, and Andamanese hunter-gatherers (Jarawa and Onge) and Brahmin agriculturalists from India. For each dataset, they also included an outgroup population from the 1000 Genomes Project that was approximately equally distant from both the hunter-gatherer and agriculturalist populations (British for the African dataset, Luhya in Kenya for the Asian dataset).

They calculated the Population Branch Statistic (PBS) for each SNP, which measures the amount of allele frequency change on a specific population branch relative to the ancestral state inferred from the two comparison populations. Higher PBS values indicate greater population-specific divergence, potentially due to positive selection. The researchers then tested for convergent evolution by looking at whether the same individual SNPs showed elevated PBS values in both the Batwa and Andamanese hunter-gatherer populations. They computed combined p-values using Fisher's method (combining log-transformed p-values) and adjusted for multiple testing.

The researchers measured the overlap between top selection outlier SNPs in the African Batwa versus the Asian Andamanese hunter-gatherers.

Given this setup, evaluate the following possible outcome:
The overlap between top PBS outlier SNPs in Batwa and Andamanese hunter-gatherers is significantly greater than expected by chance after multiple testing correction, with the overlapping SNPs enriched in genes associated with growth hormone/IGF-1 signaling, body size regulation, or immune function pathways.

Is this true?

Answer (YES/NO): NO